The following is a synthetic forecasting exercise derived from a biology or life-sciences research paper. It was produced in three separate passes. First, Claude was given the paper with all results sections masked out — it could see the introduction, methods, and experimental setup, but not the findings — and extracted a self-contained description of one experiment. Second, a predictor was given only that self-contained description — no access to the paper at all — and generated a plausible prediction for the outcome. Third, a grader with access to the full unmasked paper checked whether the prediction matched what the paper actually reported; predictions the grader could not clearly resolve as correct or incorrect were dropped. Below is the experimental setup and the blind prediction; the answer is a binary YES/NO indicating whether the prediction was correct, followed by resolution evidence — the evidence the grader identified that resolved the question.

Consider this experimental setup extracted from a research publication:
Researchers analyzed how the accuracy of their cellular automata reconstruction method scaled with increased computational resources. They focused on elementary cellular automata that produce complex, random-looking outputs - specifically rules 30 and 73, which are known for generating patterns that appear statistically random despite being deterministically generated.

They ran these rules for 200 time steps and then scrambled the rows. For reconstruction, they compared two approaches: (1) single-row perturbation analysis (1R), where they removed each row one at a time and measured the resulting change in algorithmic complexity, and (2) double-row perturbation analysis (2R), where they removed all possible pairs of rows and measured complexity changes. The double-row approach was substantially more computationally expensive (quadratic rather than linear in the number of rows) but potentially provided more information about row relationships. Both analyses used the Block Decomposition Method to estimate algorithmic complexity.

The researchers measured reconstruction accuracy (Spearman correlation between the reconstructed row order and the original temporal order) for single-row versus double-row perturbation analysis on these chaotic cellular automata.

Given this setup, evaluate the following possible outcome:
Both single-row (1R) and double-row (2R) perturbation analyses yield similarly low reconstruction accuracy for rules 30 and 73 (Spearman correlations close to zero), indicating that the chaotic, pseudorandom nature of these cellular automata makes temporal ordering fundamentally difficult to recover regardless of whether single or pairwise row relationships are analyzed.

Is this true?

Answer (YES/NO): NO